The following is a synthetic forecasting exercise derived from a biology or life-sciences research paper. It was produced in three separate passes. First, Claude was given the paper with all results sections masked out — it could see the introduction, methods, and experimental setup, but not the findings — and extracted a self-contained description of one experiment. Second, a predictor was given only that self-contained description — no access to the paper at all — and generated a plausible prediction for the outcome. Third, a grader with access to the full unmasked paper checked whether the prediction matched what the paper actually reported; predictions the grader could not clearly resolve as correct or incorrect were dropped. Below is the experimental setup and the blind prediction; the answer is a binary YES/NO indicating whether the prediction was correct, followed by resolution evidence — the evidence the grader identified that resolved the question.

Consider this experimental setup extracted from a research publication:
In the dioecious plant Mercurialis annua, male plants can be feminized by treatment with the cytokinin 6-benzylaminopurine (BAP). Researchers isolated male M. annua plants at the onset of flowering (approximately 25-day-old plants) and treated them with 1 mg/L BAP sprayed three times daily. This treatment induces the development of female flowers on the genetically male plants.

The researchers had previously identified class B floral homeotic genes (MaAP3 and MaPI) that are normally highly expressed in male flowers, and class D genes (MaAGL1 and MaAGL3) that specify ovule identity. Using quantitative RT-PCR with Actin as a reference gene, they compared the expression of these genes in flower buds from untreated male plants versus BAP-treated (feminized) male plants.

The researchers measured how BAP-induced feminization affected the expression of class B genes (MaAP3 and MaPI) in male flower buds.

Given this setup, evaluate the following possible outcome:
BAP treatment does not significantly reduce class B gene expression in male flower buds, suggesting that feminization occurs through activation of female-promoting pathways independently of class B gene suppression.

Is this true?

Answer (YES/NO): NO